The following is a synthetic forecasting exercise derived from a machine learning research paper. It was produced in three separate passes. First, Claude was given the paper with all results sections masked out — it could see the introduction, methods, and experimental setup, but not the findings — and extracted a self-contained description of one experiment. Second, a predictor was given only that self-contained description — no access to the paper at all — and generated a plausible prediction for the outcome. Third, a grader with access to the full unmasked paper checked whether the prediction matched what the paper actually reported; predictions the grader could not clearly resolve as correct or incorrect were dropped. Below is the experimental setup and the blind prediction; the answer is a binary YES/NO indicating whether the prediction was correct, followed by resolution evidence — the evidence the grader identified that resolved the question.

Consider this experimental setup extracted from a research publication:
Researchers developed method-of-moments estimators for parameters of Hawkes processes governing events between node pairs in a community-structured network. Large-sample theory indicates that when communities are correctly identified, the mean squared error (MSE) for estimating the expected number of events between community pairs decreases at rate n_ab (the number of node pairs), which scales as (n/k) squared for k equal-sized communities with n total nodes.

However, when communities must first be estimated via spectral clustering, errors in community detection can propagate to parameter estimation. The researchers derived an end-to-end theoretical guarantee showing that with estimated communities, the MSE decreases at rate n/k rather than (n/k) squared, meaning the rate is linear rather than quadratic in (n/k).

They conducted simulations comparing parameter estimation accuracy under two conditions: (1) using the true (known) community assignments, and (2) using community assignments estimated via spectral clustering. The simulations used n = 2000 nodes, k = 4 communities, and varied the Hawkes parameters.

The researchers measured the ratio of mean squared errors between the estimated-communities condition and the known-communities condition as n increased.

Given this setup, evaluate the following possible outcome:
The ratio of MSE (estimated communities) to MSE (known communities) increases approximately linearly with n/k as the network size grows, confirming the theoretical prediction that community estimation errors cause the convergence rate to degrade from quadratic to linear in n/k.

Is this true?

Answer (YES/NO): NO